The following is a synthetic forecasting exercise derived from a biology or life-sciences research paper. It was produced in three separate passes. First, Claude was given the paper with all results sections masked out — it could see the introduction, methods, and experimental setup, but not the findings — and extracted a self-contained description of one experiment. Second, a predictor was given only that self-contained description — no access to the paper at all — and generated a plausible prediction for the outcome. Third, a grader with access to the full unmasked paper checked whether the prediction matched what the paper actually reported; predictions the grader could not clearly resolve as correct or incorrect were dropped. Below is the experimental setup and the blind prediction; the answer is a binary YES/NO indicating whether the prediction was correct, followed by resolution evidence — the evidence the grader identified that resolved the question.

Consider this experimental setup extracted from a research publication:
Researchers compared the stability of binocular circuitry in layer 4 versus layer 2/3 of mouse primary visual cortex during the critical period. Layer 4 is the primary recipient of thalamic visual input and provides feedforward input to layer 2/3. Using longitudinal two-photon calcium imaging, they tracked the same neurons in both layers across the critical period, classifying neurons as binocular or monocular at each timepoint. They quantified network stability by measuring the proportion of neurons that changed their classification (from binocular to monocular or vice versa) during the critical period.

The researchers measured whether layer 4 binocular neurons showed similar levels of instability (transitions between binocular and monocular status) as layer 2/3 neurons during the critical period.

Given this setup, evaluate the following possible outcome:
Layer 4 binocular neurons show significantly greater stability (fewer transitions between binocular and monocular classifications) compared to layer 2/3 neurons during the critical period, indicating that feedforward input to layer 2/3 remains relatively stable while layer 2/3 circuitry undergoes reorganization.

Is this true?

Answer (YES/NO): NO